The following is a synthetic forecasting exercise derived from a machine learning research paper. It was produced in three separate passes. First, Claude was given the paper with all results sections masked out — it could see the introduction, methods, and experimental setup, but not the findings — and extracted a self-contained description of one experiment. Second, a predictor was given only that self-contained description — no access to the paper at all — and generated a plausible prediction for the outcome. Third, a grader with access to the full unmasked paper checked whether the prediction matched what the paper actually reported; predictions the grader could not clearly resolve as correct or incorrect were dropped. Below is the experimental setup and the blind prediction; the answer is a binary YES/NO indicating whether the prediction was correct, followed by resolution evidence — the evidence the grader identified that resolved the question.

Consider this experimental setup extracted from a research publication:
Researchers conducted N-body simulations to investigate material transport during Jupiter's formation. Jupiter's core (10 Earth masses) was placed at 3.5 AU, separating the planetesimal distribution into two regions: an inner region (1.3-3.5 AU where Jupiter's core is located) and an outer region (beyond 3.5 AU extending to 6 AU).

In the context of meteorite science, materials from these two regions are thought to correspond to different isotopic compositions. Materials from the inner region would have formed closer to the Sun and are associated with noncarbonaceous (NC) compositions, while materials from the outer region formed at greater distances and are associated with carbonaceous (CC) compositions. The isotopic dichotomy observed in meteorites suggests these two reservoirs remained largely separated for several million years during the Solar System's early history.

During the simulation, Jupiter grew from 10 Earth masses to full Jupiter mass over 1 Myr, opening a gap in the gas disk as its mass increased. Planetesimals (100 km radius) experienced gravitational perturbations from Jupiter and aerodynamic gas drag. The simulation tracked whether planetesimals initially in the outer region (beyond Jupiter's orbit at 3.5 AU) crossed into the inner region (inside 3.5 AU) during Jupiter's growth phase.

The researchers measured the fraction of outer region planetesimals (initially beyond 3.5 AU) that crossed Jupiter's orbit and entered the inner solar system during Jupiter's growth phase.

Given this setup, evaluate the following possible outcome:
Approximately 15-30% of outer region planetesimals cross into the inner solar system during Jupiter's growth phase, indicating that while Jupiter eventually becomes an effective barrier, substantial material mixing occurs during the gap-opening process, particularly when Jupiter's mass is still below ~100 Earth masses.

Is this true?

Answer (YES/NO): NO